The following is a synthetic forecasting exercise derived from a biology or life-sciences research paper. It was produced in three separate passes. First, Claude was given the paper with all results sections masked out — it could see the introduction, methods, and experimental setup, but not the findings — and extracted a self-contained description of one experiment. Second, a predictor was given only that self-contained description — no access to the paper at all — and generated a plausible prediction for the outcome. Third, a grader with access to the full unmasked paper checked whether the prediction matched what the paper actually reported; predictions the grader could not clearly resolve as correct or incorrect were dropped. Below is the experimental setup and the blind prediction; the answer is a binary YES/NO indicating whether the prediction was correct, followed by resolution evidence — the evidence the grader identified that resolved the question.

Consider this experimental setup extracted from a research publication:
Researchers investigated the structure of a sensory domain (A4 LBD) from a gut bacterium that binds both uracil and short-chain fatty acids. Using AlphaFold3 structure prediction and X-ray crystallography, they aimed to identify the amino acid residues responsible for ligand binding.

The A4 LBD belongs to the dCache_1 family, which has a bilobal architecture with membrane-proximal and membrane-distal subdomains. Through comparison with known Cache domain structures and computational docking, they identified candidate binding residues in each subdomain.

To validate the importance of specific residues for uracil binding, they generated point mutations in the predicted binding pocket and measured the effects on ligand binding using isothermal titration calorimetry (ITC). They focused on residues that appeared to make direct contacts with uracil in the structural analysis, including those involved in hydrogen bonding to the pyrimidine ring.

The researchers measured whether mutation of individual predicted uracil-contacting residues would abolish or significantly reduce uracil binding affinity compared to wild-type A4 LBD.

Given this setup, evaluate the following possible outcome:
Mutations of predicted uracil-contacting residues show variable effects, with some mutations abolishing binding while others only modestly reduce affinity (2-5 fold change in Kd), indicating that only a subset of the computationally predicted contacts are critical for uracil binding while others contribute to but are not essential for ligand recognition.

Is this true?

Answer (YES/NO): YES